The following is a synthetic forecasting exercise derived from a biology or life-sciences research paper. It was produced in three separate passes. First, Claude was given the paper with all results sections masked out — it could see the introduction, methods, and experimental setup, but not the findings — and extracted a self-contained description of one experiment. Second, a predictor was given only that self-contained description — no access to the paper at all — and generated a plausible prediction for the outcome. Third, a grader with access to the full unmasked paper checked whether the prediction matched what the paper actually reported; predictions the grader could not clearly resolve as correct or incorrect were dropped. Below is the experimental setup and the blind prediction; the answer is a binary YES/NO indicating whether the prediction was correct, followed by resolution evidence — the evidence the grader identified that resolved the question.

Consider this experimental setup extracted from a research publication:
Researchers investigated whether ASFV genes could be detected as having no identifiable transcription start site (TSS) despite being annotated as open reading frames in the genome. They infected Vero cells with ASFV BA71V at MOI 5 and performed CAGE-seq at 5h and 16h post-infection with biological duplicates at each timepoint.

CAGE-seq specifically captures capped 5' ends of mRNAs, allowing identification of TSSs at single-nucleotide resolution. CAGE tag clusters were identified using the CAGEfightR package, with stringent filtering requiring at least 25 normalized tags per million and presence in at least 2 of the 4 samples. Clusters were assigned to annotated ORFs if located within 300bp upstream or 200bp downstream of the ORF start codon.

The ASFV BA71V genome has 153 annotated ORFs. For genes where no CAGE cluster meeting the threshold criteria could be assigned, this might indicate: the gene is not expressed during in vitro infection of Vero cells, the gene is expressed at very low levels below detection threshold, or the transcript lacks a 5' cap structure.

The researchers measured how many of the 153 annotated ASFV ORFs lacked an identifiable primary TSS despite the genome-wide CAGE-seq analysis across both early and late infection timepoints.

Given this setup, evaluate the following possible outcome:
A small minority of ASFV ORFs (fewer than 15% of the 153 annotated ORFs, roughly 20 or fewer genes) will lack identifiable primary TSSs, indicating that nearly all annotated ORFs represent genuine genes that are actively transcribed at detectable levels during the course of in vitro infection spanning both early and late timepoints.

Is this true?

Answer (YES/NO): YES